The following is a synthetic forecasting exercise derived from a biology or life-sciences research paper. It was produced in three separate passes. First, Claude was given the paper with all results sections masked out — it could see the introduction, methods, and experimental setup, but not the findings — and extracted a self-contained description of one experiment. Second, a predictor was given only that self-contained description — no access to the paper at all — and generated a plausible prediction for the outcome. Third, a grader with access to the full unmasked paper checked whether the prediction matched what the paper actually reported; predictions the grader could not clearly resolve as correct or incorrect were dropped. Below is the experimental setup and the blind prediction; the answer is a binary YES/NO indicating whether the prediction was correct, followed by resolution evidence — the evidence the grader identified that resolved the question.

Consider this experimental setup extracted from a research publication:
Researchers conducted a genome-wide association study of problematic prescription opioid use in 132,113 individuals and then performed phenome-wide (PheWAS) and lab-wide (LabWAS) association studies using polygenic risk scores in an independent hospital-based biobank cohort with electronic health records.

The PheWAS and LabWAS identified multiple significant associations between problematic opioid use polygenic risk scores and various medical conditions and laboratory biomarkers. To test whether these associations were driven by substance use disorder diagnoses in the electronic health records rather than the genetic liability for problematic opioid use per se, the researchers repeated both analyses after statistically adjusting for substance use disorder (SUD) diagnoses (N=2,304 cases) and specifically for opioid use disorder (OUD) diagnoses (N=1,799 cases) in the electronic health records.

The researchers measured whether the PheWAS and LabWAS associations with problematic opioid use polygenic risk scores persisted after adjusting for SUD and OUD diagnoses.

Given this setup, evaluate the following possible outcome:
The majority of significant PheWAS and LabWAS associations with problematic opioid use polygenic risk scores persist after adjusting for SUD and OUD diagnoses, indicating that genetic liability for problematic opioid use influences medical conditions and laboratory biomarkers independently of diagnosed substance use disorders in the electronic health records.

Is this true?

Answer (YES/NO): YES